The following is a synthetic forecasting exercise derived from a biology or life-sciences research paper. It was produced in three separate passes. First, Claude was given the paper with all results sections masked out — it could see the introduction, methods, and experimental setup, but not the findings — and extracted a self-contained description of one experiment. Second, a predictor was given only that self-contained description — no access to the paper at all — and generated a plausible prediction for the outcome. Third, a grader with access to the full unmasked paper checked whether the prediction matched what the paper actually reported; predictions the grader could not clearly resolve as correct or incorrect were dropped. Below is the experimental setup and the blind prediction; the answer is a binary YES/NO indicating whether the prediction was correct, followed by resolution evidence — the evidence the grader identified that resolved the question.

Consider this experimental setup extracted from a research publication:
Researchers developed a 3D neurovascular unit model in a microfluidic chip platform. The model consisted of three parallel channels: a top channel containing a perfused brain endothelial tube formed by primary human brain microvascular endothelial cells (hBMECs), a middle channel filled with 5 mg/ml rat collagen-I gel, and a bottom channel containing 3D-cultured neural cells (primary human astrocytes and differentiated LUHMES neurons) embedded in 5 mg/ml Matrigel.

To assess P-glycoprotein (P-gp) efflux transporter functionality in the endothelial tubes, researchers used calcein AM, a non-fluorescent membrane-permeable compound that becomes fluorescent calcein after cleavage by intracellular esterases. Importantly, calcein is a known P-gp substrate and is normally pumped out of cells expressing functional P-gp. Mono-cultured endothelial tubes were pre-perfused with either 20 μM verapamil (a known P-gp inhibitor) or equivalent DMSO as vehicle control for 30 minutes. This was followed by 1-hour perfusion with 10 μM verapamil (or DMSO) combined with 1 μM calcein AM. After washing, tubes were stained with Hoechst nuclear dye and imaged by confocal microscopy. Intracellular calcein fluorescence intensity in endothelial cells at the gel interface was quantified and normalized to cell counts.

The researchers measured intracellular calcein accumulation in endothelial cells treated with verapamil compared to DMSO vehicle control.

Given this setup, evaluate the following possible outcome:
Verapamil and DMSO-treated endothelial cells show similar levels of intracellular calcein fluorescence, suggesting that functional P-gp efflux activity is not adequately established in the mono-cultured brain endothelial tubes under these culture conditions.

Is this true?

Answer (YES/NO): NO